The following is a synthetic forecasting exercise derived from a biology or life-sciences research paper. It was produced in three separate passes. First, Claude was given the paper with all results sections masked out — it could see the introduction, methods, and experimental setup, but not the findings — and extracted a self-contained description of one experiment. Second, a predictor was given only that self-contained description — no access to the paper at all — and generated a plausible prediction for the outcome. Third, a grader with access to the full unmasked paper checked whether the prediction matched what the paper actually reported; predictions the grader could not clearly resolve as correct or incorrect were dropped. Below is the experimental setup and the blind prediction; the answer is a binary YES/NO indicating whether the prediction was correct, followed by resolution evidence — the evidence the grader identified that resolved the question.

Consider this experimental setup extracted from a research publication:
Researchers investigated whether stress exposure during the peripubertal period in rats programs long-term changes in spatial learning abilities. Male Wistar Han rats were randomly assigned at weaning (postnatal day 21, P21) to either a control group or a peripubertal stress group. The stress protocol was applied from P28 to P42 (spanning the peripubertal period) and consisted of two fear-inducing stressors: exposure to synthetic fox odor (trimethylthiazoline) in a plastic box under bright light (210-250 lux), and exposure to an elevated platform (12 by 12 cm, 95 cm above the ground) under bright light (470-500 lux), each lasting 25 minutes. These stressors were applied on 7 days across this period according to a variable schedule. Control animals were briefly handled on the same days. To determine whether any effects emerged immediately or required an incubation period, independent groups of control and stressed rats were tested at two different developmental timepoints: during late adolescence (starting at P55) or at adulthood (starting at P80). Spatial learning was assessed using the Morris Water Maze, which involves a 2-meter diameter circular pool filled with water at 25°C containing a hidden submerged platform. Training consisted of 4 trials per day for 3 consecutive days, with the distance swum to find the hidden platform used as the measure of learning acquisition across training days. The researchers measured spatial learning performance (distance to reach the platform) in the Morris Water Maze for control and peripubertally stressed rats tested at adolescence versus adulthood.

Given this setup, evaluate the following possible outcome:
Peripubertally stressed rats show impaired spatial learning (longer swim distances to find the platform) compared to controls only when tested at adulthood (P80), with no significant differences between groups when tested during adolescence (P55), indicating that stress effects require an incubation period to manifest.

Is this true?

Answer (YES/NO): YES